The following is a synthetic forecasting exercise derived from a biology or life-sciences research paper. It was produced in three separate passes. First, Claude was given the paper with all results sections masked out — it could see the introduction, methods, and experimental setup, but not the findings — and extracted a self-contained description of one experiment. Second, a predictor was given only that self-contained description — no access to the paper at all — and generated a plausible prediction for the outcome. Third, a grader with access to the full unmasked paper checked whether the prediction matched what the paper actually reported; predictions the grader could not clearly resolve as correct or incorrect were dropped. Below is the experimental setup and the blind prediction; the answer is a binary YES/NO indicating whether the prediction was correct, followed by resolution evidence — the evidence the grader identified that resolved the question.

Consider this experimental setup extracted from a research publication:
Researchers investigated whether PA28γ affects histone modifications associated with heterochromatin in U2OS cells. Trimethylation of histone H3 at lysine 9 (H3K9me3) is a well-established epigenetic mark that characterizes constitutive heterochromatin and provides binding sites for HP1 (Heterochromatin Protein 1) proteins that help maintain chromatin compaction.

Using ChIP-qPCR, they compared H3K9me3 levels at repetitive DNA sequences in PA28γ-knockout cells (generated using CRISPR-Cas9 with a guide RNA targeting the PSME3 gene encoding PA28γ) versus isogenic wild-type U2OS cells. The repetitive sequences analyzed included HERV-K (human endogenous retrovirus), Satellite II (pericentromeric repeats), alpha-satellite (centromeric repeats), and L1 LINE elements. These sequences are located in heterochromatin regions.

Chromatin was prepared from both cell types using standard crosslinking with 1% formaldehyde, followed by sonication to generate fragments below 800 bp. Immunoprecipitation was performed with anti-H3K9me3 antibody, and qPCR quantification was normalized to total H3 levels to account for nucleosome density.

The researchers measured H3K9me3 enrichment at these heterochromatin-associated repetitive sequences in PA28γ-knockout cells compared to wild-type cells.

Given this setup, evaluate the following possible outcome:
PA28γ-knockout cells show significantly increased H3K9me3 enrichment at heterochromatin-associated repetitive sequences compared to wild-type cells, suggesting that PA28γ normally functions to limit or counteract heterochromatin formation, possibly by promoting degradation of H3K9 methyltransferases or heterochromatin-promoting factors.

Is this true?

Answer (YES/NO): NO